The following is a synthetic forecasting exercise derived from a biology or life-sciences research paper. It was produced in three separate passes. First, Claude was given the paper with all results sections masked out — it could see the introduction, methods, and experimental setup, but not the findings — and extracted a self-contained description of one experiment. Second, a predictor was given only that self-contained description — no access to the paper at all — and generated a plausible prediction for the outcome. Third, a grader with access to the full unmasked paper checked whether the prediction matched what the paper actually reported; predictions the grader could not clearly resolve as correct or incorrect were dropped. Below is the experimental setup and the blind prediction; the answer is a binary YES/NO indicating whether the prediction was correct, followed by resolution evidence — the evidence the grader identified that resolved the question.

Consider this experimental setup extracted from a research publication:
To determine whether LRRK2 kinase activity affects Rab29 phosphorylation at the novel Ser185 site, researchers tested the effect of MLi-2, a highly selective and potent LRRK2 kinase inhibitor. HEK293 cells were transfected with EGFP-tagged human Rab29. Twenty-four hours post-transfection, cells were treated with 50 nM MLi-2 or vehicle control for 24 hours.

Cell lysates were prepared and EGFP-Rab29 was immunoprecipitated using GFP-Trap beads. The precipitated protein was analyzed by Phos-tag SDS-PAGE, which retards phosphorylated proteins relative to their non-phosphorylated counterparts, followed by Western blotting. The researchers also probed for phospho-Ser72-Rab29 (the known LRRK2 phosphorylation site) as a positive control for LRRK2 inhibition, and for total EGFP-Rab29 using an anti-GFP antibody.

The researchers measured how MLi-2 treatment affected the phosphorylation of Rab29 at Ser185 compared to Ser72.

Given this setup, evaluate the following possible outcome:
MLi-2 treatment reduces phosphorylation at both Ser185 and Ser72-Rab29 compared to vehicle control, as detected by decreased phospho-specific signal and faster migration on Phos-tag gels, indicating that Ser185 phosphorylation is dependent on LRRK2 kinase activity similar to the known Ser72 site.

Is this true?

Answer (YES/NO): NO